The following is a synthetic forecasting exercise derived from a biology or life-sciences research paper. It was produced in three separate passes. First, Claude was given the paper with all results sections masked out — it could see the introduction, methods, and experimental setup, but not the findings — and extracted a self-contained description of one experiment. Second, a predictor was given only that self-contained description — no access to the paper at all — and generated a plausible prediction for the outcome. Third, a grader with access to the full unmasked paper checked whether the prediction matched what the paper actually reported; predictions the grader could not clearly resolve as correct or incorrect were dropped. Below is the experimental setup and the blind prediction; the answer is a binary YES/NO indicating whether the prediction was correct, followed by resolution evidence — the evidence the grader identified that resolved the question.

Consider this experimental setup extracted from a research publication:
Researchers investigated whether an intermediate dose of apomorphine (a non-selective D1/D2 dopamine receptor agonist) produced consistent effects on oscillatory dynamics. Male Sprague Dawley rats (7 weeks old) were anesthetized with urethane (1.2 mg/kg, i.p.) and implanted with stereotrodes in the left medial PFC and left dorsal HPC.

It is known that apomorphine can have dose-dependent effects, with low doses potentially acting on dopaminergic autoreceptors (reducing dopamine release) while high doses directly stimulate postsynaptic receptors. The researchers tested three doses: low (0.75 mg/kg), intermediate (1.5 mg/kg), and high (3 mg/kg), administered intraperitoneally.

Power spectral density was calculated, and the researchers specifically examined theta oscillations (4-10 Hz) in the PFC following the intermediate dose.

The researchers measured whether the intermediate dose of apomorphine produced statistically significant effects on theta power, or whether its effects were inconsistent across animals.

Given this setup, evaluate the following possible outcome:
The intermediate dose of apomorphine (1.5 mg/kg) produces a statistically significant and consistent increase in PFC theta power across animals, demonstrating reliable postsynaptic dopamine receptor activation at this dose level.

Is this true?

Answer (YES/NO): NO